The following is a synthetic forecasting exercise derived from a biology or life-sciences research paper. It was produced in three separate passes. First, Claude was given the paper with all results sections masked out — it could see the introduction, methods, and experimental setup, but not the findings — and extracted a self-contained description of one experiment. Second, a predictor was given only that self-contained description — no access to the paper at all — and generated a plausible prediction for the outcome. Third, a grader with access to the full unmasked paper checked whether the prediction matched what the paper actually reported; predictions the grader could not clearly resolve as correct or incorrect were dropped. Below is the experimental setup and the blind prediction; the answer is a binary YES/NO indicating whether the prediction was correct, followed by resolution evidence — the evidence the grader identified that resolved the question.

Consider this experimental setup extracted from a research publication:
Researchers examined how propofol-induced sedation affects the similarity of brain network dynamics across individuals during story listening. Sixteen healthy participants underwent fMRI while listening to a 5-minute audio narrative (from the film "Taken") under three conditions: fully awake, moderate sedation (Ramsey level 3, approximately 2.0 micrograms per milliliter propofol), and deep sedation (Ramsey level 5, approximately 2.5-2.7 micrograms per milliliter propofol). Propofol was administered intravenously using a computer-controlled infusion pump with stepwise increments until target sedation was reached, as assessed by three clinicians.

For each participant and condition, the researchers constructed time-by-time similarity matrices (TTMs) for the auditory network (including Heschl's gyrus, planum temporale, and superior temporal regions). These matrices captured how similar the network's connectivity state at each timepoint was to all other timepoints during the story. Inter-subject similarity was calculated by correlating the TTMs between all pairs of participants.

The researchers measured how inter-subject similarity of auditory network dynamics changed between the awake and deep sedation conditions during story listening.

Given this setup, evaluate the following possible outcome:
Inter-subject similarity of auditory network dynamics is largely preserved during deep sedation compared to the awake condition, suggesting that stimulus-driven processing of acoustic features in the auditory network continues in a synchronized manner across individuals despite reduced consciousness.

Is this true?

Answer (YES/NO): NO